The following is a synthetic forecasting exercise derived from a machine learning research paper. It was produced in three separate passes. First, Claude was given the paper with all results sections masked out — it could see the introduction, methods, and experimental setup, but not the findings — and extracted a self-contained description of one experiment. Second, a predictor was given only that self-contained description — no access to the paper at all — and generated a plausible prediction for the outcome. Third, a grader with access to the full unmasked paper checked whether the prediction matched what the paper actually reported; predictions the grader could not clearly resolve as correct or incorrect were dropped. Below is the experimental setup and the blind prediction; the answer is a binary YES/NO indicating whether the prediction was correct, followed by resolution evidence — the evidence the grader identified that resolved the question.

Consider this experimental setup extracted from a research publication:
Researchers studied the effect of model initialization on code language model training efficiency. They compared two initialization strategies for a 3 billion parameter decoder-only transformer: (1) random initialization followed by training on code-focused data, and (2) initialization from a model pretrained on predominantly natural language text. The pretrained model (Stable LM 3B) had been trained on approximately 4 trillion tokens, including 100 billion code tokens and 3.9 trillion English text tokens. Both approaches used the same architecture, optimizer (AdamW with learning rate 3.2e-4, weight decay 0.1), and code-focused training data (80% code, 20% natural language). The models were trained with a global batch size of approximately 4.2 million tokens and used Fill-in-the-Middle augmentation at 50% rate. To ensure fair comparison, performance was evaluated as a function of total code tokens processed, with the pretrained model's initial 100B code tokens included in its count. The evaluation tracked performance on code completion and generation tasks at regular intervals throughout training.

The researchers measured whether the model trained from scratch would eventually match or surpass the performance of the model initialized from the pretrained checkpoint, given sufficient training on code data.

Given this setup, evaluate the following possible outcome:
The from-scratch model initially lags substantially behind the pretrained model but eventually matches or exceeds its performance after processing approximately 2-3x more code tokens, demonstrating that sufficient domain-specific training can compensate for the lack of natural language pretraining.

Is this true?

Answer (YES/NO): NO